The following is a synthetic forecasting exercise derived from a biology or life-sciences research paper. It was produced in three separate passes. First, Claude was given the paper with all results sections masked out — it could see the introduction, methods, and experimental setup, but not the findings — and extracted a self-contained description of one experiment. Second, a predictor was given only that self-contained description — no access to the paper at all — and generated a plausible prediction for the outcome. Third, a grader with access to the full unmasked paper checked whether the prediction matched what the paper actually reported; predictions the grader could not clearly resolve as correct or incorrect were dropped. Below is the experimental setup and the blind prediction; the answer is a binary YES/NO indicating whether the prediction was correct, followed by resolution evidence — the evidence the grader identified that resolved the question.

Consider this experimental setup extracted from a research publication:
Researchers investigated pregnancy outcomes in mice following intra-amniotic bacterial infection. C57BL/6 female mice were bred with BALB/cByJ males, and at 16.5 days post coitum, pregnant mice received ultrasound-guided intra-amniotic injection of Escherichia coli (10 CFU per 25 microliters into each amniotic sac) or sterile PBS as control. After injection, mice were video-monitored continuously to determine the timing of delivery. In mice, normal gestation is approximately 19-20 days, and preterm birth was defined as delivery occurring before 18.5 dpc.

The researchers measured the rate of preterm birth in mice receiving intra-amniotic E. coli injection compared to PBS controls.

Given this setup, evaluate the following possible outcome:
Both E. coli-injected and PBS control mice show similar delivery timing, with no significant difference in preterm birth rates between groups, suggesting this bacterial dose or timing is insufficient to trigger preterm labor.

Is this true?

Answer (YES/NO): NO